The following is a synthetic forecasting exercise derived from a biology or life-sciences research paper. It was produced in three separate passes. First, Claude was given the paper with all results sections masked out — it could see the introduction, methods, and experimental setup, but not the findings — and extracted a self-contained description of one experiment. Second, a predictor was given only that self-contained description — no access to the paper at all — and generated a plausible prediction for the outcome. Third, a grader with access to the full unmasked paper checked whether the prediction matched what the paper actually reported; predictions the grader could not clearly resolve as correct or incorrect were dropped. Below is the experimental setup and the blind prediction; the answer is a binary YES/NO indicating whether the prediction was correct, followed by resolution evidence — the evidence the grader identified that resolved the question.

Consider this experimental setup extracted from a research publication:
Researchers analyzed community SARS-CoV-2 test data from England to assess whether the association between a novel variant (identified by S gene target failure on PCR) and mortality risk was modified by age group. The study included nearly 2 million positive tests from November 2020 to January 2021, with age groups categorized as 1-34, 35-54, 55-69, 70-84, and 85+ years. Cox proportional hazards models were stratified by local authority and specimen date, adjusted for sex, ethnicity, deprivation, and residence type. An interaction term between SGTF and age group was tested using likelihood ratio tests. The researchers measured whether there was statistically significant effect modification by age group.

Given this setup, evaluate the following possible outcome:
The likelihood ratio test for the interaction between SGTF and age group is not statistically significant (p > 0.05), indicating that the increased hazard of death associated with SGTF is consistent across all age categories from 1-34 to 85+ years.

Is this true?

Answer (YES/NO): YES